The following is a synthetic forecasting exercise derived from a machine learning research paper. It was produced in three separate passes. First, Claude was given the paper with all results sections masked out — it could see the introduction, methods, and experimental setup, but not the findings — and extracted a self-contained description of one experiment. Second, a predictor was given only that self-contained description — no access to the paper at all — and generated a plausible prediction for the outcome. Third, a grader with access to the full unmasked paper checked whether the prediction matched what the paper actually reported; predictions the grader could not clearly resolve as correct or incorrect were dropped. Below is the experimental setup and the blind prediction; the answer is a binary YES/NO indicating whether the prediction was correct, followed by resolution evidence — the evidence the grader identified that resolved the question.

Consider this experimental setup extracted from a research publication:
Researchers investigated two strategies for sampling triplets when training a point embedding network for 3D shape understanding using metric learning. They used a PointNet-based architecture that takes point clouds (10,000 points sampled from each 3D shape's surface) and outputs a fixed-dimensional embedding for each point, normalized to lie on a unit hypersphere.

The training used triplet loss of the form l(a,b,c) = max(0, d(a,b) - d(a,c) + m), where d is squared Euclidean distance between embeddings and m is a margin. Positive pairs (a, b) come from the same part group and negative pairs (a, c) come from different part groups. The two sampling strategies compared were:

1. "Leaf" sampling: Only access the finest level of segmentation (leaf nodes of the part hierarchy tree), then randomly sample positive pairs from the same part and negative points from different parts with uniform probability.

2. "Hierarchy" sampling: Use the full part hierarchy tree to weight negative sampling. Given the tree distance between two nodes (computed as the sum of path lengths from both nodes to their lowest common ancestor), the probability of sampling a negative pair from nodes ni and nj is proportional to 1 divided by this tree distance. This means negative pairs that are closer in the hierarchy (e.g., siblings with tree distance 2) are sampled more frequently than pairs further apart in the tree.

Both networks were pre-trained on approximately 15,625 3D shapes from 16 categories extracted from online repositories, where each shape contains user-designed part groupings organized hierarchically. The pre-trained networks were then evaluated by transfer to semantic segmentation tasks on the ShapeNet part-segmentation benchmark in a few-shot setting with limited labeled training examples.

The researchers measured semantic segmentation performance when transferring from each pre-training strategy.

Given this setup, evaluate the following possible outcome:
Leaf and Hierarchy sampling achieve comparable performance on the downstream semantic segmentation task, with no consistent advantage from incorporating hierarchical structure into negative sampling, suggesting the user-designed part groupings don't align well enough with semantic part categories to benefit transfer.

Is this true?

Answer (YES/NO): NO